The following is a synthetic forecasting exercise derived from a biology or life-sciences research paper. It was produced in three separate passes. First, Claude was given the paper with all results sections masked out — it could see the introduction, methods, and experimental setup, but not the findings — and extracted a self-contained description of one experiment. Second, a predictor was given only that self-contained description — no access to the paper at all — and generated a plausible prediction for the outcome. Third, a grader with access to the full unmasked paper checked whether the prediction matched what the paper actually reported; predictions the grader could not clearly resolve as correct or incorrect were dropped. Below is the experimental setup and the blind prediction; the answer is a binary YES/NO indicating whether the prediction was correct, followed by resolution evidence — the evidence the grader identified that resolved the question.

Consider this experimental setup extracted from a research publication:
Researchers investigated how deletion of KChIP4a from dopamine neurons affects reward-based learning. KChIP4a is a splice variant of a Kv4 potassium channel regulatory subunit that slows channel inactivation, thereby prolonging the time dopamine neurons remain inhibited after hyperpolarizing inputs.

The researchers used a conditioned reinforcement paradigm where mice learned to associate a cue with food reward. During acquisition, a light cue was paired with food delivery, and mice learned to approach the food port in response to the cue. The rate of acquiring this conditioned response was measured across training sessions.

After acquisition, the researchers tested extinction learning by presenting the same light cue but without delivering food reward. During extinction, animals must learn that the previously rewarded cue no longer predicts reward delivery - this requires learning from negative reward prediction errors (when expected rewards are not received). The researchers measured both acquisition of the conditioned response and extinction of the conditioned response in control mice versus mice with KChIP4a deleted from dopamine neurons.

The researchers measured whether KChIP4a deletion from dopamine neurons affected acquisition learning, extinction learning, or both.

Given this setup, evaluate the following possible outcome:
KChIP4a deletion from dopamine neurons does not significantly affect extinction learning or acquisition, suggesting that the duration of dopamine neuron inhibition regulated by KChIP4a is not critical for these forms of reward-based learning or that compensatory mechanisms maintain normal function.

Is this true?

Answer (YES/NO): NO